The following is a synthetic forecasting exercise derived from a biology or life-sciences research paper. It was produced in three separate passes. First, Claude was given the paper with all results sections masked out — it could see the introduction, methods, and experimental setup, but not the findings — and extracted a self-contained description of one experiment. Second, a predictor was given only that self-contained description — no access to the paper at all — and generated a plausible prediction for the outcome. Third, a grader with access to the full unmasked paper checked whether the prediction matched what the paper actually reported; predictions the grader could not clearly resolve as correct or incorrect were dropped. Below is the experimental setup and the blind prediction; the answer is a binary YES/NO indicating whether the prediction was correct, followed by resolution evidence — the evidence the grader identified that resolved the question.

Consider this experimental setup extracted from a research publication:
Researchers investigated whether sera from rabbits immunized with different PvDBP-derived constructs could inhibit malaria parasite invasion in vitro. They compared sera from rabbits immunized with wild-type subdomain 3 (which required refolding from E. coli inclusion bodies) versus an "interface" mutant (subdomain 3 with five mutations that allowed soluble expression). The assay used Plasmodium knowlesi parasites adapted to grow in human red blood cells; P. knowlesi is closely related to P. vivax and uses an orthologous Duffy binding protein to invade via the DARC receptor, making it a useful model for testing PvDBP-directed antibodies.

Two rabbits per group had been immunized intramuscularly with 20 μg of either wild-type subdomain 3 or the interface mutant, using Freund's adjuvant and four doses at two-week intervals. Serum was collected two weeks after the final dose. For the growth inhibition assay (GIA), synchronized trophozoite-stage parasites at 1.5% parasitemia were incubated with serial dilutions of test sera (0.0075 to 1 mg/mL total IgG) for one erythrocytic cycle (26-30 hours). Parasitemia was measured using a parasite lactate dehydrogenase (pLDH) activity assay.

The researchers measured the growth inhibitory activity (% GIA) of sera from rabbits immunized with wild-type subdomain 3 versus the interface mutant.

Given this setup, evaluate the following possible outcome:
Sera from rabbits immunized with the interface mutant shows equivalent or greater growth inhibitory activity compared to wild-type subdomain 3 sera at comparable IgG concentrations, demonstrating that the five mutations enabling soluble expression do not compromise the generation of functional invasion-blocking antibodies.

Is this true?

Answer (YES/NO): YES